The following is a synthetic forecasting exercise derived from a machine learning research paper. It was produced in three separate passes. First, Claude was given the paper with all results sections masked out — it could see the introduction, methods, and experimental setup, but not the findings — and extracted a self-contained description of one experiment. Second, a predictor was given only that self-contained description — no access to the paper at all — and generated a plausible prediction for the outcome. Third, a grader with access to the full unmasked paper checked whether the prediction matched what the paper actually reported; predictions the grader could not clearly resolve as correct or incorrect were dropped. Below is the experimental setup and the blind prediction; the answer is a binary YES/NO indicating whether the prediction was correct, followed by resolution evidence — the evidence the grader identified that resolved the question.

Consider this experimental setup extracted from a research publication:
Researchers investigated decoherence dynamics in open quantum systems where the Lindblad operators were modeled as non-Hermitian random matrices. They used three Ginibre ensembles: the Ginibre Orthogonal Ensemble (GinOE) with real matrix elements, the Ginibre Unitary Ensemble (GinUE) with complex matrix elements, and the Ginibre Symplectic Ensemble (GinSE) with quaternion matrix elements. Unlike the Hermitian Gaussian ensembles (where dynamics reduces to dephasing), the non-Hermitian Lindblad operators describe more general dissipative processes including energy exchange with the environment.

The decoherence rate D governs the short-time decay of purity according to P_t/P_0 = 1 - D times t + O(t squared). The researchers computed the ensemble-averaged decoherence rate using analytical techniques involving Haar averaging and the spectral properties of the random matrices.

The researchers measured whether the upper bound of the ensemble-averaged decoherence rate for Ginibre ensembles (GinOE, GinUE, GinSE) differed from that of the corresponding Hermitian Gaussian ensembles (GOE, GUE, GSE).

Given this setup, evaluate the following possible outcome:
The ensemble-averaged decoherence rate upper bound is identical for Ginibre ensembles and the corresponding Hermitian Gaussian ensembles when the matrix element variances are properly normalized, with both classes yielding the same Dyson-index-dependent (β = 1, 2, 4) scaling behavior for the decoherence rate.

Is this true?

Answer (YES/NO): NO